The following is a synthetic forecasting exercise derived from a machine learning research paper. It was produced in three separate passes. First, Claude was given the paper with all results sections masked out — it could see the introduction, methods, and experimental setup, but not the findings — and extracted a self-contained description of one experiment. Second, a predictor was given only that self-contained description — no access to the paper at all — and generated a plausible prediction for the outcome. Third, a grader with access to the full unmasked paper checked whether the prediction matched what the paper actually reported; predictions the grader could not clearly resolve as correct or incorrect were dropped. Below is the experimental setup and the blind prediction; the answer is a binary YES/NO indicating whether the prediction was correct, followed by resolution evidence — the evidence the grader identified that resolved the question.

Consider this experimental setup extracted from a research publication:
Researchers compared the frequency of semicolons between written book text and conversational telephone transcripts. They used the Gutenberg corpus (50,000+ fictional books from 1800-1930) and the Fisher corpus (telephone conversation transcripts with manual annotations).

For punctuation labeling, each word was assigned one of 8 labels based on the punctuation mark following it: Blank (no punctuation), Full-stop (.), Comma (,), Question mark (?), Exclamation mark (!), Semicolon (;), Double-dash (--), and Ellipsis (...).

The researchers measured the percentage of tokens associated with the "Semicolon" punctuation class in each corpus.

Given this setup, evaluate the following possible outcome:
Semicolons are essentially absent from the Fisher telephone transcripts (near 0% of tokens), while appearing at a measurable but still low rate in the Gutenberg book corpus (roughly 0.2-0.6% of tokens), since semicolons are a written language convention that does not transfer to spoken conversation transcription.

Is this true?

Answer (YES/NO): NO